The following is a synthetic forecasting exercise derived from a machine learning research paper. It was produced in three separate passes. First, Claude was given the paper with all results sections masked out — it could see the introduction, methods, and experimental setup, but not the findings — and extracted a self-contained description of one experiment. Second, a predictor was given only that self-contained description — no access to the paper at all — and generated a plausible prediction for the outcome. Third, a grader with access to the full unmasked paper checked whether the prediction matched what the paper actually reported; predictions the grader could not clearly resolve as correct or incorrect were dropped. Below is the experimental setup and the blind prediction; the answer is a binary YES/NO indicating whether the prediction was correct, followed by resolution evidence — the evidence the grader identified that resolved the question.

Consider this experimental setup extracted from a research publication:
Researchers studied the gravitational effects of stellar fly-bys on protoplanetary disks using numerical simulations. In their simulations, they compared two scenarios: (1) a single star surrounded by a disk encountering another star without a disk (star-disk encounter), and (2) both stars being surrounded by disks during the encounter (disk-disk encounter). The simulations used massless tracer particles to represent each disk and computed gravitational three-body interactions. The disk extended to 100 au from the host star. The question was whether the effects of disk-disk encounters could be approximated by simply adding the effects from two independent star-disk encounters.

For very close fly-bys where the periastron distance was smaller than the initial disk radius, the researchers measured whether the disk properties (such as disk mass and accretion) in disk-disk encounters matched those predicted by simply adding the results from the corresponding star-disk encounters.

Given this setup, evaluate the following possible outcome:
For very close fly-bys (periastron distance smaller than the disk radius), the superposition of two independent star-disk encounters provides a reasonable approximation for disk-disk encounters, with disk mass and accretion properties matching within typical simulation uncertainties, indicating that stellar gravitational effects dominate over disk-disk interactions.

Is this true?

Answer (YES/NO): NO